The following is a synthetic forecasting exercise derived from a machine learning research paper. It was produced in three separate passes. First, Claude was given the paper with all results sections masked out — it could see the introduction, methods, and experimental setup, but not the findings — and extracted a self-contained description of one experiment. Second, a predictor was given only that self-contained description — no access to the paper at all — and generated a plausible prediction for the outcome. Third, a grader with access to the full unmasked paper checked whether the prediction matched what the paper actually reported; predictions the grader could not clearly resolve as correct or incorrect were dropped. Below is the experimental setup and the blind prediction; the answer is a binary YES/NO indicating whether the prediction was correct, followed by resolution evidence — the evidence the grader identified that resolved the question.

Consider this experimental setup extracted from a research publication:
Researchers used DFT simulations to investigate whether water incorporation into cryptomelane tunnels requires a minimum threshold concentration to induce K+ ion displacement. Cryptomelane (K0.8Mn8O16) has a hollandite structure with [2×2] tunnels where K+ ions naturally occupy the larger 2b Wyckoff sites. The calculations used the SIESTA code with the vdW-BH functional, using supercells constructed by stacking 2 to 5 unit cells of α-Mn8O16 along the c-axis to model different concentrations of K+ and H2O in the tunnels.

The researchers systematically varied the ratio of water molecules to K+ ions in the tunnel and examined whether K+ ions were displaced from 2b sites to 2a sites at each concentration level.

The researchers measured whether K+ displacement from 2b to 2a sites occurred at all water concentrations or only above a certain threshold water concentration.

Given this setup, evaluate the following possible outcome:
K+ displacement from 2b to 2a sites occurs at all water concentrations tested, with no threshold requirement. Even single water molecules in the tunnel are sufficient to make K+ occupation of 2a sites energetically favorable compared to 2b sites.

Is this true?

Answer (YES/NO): NO